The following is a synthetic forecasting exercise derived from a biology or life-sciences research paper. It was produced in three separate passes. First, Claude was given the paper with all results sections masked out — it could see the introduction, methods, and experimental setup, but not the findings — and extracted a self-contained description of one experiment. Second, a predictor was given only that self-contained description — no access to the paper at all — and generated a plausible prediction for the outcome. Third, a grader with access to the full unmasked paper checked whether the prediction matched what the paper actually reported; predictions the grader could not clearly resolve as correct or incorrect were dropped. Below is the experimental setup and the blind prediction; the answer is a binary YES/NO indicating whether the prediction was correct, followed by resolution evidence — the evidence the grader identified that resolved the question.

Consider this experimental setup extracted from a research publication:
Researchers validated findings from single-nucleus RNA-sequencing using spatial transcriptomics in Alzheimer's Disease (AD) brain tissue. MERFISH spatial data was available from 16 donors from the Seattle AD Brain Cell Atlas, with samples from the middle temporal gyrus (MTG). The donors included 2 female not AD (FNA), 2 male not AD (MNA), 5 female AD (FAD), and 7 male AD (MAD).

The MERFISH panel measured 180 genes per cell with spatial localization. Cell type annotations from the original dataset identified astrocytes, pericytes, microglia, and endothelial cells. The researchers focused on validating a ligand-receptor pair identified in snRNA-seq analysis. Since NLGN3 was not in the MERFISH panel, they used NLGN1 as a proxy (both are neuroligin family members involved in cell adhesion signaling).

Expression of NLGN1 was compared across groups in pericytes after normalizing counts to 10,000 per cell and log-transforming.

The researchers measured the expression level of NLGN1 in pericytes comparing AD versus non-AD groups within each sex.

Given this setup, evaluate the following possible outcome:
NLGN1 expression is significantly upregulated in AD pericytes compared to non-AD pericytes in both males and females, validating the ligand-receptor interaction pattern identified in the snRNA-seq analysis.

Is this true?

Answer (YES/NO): NO